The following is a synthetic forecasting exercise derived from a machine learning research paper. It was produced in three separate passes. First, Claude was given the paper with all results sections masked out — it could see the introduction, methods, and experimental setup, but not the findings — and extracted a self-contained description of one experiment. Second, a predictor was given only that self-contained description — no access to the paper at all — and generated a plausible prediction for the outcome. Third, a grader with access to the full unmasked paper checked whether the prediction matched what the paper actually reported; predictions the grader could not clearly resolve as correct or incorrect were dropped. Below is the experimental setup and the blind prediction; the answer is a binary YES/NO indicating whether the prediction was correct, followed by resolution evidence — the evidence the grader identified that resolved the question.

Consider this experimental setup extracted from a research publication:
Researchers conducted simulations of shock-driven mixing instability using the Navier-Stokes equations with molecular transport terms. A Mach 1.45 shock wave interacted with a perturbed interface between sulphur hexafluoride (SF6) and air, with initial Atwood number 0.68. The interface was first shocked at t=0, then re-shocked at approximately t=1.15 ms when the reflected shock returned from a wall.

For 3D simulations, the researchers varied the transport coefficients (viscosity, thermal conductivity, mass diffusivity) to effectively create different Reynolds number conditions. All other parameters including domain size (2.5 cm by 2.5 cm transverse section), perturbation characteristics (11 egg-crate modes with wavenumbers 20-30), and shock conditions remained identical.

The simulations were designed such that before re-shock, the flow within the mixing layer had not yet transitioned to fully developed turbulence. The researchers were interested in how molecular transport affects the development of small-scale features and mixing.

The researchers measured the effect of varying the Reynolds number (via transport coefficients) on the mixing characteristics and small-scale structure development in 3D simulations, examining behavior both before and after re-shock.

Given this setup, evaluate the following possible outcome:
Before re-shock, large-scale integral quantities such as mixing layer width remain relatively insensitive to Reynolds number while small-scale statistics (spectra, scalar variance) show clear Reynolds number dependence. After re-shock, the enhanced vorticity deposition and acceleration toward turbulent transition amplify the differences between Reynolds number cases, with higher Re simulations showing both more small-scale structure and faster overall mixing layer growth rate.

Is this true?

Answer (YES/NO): NO